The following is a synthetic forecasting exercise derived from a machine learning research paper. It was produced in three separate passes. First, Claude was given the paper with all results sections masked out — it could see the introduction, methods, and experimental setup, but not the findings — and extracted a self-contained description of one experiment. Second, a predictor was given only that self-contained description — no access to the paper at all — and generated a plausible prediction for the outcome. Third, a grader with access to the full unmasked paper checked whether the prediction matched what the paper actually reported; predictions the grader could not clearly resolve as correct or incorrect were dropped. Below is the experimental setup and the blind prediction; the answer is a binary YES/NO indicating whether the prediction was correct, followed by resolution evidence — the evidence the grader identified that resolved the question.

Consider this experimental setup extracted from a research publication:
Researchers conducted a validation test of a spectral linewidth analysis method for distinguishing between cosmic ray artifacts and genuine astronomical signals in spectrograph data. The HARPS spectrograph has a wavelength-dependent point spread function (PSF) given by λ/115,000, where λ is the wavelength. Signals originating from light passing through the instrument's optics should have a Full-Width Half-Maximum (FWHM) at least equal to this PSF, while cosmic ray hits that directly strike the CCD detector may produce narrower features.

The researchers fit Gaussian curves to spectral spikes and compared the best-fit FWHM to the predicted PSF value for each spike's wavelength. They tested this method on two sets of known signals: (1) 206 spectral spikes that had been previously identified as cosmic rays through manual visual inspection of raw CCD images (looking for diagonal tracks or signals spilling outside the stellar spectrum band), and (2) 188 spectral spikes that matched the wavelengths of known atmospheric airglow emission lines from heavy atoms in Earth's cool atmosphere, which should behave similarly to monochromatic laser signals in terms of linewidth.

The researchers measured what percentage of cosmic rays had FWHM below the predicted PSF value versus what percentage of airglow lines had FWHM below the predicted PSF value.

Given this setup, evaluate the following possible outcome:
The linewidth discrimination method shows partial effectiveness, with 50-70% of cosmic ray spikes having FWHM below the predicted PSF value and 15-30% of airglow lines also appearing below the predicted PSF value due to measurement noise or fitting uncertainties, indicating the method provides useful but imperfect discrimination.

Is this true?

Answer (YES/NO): NO